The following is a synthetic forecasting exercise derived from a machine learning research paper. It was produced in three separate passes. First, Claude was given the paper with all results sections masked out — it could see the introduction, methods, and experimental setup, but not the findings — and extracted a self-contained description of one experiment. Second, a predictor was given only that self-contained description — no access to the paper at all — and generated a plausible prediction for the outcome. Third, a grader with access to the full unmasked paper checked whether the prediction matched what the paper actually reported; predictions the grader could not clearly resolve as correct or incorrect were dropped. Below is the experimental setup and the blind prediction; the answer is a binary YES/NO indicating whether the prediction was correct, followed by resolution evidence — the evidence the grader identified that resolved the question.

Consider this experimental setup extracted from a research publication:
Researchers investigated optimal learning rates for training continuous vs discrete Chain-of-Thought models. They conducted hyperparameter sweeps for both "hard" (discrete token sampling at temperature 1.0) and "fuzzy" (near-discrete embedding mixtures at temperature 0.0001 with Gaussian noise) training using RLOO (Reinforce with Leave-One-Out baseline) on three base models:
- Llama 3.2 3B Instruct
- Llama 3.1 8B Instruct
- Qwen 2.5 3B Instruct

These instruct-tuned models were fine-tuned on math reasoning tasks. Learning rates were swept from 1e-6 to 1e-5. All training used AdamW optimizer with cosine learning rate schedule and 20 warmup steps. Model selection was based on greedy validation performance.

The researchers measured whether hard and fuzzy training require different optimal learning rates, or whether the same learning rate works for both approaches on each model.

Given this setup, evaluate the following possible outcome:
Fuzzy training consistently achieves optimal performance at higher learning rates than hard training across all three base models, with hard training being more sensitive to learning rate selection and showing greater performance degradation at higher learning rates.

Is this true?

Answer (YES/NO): NO